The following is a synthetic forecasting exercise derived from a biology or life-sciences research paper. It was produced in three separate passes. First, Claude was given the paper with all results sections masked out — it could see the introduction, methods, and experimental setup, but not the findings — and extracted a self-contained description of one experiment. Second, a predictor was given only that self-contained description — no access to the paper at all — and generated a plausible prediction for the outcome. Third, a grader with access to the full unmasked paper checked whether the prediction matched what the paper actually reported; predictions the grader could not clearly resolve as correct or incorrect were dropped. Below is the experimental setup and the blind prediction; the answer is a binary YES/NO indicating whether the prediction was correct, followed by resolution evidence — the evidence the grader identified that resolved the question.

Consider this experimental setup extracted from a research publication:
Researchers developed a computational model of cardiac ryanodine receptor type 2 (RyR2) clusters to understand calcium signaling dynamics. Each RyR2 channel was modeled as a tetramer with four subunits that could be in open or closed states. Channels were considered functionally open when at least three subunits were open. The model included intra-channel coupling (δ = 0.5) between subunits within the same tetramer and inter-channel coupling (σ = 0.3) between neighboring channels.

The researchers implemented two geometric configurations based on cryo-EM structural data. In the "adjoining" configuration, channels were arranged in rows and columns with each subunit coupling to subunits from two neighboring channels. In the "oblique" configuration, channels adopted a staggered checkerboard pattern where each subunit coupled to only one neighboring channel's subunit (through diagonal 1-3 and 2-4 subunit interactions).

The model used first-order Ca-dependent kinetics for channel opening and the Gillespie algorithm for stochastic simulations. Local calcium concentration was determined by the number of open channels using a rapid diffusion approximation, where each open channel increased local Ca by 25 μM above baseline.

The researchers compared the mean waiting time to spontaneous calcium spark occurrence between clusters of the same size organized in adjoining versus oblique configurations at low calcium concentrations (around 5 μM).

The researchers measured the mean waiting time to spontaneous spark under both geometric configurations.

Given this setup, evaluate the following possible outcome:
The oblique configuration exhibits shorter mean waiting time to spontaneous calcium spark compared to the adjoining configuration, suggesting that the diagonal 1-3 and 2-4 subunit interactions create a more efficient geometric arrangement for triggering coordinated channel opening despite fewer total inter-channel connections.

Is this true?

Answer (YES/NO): NO